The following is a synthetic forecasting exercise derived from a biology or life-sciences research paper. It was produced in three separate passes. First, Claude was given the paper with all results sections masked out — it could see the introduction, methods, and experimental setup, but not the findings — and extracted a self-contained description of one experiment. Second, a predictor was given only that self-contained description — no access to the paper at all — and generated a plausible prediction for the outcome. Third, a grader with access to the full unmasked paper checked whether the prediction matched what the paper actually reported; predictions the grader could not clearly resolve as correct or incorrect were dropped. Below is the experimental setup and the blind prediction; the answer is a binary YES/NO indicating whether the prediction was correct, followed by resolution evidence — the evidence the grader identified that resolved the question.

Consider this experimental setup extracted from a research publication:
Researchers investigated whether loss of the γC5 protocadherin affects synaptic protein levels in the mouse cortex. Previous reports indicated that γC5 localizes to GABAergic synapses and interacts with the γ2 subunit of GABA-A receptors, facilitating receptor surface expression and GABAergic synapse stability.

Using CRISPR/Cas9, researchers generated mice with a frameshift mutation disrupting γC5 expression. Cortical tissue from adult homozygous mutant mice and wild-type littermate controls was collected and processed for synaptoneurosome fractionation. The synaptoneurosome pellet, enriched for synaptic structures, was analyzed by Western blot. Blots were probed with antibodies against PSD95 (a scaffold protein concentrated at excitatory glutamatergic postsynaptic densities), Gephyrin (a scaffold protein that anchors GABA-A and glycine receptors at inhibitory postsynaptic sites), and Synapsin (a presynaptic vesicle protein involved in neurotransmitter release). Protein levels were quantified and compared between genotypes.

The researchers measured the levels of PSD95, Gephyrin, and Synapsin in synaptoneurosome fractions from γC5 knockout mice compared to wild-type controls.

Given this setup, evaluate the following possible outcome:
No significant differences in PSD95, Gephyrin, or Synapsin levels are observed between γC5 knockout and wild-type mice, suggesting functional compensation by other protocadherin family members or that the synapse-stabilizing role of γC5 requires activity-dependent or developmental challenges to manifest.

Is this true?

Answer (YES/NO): YES